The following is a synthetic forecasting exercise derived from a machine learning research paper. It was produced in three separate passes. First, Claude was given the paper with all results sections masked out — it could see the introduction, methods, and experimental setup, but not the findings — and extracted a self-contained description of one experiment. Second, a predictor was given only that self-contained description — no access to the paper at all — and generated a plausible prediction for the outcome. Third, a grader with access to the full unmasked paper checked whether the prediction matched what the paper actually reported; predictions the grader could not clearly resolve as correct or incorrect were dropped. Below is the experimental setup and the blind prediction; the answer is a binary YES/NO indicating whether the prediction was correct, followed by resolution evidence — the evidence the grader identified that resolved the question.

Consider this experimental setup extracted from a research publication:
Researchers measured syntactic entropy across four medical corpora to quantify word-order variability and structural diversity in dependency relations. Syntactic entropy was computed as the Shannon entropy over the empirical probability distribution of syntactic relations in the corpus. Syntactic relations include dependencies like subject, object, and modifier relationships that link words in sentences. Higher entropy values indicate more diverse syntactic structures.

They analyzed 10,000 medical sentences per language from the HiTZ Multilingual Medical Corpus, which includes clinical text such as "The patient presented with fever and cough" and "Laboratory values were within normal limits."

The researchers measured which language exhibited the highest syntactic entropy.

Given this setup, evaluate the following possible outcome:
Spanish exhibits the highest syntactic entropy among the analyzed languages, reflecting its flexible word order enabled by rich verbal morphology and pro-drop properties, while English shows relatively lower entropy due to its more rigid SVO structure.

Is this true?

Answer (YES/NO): NO